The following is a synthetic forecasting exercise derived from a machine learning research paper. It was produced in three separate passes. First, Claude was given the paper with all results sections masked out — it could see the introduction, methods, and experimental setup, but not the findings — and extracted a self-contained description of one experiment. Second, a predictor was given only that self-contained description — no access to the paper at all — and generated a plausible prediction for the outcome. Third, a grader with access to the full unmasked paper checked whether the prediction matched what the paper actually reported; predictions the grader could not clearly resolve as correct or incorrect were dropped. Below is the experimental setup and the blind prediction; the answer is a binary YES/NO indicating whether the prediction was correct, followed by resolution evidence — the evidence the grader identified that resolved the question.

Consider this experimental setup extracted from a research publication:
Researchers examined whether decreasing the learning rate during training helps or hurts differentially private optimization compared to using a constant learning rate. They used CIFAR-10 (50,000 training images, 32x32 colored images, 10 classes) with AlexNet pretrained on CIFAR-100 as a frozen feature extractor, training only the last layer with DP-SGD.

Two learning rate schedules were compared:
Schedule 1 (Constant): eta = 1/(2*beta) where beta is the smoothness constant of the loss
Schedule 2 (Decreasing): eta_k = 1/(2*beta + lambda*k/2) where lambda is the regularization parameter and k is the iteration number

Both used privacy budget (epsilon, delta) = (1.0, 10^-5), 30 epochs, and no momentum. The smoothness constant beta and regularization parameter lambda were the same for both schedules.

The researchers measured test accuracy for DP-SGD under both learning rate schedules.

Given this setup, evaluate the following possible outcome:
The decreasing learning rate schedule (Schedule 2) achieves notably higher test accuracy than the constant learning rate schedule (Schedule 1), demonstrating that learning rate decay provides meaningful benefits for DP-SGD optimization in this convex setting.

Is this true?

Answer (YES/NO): NO